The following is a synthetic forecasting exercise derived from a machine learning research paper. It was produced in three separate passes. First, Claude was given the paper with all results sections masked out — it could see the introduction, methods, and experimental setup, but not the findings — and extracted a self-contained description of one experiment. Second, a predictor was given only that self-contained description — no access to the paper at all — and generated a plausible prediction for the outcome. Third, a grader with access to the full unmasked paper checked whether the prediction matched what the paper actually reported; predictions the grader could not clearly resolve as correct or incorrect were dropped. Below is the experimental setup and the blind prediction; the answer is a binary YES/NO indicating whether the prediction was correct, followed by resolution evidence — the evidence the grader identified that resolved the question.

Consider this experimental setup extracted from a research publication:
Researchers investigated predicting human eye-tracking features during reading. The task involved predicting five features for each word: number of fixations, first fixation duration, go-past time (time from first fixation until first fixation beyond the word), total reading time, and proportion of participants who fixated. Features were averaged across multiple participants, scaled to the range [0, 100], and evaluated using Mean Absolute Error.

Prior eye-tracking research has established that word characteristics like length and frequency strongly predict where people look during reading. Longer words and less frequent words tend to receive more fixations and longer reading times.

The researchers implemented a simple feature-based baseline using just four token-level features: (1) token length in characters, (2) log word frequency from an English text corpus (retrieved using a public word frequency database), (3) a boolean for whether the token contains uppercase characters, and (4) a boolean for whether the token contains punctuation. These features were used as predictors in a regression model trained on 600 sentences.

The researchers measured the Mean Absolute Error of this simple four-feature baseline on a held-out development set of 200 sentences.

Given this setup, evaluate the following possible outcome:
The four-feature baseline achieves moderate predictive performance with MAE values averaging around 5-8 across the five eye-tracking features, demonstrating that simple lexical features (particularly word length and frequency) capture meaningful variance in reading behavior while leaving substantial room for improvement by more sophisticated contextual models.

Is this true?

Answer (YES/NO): NO